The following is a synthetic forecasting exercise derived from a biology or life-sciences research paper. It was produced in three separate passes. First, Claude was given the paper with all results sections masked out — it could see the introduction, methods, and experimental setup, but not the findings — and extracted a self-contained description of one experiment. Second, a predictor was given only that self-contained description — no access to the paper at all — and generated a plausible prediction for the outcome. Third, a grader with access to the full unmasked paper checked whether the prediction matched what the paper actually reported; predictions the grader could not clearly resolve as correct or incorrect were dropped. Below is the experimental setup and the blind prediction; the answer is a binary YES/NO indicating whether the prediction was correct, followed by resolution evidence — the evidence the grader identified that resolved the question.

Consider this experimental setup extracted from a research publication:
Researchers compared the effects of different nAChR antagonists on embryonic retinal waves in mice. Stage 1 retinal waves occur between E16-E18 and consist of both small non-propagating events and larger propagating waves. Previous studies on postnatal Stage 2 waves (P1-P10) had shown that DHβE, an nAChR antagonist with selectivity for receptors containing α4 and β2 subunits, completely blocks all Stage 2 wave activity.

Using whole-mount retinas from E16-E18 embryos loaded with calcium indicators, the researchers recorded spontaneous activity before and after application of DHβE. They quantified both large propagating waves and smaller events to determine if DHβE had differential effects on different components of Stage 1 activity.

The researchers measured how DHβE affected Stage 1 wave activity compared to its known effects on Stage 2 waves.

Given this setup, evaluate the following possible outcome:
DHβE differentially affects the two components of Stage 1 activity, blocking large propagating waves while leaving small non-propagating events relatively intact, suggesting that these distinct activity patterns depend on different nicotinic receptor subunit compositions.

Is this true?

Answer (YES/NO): NO